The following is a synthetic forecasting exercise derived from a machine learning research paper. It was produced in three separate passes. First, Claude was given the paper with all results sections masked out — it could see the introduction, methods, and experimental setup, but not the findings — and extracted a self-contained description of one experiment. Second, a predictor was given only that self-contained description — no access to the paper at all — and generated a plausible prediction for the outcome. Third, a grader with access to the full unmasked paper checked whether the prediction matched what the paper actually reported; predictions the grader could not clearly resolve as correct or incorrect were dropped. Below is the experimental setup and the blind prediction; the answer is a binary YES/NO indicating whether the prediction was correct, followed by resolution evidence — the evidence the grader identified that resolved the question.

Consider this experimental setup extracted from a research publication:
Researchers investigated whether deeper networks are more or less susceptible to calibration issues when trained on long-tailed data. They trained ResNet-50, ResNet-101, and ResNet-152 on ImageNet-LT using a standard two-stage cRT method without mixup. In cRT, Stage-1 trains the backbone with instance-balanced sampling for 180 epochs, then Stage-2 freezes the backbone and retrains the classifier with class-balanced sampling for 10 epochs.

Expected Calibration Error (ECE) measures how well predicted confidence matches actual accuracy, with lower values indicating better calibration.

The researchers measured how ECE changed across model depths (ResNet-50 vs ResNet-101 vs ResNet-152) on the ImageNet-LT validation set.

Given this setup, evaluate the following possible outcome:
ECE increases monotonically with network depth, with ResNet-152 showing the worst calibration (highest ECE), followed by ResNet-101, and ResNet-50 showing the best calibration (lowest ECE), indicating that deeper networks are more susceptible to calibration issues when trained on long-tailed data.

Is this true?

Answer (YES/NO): NO